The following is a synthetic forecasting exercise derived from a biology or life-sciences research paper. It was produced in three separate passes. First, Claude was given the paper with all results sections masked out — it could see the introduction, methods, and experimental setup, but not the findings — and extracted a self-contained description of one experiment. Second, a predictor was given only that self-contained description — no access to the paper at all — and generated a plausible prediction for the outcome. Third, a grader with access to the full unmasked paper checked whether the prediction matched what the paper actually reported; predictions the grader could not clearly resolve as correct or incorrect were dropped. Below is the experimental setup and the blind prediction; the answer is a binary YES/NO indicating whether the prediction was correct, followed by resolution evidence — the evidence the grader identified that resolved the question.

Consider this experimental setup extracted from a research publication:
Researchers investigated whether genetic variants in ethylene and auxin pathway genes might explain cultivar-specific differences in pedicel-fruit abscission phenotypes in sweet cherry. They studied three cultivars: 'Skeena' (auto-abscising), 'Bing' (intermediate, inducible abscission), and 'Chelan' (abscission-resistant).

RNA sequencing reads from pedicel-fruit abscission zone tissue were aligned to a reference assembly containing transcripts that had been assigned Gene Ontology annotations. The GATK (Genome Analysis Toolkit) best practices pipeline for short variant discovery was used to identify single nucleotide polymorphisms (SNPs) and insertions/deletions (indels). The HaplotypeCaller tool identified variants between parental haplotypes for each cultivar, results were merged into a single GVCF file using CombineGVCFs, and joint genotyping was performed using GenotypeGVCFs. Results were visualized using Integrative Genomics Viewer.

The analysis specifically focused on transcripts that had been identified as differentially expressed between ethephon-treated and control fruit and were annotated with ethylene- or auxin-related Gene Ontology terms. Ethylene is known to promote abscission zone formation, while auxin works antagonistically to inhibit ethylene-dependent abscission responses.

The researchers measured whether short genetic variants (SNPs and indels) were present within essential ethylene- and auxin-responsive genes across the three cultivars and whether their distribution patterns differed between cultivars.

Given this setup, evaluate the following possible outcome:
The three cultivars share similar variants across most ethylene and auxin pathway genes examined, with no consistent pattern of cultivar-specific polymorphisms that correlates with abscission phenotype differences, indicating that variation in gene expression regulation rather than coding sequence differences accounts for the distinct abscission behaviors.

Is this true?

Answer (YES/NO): NO